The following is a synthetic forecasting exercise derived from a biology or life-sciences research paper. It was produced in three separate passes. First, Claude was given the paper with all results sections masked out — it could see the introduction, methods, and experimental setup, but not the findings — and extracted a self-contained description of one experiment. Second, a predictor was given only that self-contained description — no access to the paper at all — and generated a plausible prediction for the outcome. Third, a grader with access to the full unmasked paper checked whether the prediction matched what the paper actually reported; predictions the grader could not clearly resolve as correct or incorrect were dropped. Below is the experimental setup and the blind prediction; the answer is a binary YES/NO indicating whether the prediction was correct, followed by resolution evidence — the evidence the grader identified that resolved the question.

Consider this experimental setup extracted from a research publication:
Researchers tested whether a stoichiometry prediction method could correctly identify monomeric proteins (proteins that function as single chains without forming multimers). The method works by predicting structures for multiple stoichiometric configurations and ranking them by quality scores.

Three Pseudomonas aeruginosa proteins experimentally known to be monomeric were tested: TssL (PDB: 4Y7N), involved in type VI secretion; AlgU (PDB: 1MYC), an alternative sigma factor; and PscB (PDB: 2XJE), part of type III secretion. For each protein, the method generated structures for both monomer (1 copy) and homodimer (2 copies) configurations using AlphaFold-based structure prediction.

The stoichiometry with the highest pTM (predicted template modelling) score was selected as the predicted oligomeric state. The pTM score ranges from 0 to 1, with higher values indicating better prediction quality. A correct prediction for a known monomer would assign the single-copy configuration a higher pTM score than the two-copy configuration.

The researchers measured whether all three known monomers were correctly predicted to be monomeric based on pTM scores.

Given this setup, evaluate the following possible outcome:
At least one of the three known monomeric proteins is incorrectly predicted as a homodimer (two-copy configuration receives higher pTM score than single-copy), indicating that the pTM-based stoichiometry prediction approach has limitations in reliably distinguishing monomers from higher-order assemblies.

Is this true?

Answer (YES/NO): NO